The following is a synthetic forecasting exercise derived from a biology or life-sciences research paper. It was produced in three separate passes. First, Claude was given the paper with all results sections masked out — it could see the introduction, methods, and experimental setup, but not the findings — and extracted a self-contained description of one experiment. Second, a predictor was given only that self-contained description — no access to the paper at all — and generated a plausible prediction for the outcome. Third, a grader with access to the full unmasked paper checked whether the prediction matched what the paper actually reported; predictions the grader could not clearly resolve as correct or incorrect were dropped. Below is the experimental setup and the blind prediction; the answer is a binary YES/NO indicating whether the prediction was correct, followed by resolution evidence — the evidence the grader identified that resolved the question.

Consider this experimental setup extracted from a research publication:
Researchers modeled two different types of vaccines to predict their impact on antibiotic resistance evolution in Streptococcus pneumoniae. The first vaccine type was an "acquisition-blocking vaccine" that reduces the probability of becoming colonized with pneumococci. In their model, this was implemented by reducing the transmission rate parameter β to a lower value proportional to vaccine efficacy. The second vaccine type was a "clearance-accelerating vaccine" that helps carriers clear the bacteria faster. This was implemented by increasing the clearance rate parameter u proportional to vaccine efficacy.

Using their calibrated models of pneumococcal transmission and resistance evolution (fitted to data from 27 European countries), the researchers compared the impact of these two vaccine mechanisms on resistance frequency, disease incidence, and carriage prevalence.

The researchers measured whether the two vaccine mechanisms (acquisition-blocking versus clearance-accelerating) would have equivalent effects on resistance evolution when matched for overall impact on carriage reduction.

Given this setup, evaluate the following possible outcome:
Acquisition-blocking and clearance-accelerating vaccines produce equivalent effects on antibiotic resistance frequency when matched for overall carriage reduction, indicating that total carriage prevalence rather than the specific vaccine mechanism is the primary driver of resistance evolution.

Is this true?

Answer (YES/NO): NO